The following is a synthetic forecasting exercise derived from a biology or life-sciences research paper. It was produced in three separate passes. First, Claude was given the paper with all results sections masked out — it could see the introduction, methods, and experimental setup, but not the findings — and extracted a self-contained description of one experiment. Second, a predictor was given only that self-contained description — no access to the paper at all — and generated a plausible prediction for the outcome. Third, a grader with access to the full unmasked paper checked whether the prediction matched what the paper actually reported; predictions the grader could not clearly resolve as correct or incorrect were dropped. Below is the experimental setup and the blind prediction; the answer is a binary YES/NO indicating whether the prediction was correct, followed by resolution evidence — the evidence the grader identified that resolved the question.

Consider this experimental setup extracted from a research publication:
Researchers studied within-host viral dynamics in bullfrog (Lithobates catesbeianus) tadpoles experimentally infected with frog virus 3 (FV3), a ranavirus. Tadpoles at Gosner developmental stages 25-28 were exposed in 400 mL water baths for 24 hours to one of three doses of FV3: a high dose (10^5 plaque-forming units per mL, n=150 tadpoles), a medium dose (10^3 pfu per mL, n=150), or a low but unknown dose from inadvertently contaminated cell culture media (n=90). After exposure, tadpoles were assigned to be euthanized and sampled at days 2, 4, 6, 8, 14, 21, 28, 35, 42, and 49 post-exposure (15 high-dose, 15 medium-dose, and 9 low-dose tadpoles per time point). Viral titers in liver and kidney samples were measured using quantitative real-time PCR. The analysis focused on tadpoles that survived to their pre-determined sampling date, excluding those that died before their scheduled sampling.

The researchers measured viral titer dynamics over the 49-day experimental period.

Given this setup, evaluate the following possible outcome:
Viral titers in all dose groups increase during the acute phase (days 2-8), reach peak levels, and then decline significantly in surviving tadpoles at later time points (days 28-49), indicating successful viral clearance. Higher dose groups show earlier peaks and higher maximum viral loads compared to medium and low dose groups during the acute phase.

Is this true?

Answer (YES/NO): NO